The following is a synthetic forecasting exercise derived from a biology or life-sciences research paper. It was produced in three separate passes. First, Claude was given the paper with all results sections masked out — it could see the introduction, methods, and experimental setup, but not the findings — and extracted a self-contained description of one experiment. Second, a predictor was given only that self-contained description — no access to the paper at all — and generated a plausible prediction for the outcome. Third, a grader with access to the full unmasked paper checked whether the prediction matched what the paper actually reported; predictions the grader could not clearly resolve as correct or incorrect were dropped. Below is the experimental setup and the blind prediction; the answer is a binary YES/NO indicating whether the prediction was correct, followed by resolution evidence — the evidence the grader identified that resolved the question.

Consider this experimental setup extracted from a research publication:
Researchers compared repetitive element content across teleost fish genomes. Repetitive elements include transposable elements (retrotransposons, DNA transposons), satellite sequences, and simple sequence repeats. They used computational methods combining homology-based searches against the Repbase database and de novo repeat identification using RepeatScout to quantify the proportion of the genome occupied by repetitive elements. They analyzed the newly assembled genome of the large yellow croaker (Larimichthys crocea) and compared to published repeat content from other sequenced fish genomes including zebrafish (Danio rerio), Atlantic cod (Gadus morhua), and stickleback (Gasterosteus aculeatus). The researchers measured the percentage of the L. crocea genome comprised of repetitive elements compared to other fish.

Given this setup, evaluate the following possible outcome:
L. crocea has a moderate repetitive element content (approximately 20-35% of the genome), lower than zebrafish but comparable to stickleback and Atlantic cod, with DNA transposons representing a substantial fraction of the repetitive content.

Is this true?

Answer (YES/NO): NO